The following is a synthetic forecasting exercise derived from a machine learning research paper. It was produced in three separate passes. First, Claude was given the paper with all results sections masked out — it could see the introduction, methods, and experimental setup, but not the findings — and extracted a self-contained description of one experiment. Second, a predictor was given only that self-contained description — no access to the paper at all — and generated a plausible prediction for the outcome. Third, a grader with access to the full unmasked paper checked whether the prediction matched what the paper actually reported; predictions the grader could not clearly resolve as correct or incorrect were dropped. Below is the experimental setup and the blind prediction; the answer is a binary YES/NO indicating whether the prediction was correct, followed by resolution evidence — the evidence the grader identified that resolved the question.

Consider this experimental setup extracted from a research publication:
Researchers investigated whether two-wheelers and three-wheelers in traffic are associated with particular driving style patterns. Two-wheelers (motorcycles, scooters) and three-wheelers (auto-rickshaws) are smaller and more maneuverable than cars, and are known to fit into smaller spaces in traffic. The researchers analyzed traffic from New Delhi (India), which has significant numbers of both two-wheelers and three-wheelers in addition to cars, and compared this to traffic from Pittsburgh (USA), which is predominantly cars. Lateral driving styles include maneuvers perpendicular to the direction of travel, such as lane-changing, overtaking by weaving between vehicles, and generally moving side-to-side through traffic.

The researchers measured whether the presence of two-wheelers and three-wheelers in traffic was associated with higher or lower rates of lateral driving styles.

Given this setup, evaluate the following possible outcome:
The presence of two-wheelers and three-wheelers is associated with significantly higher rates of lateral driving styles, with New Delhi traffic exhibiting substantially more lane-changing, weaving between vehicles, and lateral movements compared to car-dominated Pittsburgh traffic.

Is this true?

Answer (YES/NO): YES